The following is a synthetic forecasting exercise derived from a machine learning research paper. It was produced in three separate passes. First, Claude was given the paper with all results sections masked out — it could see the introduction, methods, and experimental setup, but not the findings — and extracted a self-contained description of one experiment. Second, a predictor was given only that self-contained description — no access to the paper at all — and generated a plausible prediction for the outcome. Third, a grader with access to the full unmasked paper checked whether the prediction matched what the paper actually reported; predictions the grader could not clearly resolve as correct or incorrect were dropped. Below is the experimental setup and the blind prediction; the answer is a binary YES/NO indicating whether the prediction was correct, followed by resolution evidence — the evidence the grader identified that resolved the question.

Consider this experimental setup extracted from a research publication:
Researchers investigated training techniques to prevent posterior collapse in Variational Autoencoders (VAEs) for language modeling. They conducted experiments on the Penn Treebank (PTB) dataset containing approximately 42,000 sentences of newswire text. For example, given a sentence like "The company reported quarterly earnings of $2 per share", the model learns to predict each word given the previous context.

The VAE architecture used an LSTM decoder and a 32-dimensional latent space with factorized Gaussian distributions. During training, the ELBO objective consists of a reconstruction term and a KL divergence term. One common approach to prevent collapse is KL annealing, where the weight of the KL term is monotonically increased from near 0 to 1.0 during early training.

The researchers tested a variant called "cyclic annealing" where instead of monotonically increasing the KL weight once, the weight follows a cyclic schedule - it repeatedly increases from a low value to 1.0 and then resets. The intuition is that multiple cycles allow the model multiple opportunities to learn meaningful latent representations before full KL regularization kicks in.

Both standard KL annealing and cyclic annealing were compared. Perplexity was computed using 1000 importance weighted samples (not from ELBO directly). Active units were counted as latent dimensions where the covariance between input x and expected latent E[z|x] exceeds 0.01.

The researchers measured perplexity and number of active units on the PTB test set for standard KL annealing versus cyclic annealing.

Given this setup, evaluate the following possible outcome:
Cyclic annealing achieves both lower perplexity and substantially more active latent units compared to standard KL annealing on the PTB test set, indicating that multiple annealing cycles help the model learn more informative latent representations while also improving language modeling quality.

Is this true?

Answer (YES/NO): NO